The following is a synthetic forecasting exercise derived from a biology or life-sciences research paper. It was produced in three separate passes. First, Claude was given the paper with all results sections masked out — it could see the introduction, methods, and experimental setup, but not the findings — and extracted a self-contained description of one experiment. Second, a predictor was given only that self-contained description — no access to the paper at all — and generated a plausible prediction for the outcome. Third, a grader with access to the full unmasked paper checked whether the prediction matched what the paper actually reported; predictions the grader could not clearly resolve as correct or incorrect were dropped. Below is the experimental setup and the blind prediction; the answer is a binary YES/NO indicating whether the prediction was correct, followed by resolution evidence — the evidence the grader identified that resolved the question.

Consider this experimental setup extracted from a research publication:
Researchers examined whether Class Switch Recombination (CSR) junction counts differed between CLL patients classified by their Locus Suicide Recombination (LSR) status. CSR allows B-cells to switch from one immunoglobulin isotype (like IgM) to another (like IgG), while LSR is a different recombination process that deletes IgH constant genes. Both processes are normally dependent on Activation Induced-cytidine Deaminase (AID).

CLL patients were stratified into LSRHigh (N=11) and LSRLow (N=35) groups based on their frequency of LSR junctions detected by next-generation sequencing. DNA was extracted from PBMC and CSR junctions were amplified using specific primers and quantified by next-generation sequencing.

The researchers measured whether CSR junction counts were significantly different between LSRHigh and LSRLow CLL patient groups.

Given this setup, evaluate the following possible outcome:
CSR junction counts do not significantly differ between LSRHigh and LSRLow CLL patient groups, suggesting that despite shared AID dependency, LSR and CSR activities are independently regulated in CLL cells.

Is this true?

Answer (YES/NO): YES